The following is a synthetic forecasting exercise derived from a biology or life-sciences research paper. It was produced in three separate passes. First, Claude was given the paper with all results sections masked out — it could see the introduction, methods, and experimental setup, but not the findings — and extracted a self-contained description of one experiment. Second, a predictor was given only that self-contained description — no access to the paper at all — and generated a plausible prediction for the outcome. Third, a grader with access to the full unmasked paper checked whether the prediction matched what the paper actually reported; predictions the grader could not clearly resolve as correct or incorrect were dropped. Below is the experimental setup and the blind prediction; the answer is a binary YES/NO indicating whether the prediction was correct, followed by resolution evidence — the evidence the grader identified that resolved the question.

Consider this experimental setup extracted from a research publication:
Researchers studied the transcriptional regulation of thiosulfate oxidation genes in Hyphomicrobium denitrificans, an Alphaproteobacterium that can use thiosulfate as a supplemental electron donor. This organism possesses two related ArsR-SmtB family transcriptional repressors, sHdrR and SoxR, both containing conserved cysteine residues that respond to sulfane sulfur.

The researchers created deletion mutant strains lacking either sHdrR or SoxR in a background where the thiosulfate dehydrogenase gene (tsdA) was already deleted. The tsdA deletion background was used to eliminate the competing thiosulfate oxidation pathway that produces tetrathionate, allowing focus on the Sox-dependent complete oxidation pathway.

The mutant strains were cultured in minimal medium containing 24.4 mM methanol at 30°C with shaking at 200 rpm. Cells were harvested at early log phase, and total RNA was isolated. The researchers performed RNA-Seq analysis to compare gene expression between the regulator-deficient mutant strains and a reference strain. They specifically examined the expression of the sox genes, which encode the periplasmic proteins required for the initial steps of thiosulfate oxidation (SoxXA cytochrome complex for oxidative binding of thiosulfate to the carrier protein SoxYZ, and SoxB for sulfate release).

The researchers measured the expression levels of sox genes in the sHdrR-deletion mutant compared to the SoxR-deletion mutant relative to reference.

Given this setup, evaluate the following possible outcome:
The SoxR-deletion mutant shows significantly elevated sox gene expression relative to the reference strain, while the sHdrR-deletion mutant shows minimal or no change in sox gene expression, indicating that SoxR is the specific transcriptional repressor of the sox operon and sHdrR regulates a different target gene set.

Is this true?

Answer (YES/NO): YES